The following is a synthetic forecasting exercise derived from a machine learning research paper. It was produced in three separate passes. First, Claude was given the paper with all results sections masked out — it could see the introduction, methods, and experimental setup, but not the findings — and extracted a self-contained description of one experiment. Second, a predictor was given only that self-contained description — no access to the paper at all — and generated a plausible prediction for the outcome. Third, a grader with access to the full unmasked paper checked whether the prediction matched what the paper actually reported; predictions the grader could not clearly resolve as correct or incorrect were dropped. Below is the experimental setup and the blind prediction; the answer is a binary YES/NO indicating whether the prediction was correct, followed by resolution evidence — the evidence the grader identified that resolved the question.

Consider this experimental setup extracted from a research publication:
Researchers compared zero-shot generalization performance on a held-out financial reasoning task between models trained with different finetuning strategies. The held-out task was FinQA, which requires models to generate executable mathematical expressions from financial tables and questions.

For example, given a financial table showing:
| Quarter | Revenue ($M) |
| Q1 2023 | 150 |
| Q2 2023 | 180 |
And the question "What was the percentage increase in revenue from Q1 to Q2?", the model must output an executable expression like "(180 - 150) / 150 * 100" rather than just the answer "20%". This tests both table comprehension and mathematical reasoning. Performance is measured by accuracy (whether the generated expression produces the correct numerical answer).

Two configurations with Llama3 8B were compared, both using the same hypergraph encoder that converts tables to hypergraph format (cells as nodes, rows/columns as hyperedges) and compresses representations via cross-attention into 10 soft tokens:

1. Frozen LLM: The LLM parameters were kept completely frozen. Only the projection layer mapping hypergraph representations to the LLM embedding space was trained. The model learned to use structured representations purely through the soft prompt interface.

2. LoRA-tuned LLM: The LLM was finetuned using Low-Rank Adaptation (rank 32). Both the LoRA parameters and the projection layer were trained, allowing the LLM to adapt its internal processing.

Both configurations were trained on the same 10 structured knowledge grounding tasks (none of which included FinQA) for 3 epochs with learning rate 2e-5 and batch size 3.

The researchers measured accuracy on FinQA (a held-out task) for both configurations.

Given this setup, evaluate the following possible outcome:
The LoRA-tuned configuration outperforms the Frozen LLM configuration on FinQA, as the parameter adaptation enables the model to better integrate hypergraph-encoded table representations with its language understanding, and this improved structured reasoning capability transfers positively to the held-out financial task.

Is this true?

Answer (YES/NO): NO